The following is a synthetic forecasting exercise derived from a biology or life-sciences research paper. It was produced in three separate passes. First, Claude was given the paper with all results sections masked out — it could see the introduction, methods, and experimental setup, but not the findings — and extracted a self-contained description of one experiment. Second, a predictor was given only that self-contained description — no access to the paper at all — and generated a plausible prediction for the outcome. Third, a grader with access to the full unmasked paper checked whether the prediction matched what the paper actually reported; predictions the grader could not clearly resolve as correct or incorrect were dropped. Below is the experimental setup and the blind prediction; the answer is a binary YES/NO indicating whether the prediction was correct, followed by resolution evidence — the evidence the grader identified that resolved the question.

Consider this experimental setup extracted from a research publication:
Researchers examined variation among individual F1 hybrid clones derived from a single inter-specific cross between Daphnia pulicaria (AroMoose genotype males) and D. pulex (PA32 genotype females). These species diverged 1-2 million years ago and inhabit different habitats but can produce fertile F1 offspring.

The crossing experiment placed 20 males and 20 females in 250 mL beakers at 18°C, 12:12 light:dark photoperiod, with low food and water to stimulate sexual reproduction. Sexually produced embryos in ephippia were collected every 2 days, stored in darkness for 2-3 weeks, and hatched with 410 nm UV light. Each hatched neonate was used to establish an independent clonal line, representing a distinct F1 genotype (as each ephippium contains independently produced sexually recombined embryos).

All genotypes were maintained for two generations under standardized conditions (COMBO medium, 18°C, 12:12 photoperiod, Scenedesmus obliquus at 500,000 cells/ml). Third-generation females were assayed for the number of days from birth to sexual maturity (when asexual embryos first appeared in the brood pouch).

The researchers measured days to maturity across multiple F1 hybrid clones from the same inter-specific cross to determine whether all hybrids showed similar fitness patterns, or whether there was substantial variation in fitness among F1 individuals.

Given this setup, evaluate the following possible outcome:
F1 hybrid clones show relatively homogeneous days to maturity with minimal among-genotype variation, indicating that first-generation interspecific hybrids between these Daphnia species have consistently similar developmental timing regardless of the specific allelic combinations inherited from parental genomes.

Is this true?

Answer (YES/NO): YES